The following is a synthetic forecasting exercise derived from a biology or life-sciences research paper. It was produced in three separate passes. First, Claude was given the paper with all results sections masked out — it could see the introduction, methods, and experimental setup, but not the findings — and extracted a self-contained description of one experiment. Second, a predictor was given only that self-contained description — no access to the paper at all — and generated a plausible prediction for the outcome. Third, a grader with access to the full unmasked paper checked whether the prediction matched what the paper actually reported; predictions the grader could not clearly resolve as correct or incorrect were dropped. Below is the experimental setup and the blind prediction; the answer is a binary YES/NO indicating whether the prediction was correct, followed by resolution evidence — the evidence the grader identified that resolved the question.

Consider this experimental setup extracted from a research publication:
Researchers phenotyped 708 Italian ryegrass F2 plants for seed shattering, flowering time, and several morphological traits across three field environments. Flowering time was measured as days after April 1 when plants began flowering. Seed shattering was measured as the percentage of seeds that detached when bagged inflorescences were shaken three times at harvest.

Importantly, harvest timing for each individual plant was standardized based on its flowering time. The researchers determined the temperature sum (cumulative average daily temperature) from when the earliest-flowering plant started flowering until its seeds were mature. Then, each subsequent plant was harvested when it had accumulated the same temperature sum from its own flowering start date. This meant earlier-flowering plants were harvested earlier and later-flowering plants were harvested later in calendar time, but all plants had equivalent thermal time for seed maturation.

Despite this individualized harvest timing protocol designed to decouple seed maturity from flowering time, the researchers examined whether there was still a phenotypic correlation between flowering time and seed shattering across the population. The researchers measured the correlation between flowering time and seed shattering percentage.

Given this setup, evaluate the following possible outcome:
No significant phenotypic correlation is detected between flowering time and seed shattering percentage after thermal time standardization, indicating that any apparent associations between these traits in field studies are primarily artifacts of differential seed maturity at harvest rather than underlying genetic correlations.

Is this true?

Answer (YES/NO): NO